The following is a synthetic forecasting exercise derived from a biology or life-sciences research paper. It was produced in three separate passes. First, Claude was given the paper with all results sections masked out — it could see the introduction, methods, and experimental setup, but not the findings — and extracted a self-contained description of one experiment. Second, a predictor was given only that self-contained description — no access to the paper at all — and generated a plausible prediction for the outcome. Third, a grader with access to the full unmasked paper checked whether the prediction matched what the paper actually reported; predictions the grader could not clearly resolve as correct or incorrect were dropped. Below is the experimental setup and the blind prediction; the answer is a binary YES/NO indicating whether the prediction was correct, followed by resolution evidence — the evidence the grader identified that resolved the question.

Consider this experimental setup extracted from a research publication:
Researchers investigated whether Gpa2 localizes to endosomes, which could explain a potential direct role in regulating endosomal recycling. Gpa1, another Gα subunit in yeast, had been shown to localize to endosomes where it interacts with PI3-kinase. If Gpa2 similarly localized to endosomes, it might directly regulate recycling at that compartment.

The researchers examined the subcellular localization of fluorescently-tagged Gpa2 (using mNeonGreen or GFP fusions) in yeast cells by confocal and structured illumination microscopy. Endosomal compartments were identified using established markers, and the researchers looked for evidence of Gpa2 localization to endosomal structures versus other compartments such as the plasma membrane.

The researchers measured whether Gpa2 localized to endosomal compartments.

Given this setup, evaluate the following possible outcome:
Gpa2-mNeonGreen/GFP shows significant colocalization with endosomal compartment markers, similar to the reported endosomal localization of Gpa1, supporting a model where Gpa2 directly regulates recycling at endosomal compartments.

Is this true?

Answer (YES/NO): NO